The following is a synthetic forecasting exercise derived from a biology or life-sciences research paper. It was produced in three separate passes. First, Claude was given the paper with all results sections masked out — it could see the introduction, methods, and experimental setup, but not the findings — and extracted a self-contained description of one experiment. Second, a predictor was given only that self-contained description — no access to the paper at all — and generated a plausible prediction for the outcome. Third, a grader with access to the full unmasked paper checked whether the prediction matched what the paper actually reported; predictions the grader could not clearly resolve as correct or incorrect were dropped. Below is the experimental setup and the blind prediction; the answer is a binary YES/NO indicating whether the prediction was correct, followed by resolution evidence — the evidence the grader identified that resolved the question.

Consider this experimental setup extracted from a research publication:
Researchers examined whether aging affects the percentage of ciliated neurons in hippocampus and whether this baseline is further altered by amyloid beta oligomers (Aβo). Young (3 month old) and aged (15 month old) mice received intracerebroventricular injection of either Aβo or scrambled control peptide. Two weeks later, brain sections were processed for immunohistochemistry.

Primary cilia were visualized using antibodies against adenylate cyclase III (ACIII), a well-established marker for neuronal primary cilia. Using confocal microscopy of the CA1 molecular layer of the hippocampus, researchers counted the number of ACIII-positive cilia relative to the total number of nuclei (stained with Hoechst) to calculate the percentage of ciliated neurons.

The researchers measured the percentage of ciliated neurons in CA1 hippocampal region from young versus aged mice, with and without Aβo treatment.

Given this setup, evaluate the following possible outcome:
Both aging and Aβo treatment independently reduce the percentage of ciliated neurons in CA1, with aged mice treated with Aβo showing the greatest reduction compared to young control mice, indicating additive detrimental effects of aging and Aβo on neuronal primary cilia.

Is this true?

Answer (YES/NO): NO